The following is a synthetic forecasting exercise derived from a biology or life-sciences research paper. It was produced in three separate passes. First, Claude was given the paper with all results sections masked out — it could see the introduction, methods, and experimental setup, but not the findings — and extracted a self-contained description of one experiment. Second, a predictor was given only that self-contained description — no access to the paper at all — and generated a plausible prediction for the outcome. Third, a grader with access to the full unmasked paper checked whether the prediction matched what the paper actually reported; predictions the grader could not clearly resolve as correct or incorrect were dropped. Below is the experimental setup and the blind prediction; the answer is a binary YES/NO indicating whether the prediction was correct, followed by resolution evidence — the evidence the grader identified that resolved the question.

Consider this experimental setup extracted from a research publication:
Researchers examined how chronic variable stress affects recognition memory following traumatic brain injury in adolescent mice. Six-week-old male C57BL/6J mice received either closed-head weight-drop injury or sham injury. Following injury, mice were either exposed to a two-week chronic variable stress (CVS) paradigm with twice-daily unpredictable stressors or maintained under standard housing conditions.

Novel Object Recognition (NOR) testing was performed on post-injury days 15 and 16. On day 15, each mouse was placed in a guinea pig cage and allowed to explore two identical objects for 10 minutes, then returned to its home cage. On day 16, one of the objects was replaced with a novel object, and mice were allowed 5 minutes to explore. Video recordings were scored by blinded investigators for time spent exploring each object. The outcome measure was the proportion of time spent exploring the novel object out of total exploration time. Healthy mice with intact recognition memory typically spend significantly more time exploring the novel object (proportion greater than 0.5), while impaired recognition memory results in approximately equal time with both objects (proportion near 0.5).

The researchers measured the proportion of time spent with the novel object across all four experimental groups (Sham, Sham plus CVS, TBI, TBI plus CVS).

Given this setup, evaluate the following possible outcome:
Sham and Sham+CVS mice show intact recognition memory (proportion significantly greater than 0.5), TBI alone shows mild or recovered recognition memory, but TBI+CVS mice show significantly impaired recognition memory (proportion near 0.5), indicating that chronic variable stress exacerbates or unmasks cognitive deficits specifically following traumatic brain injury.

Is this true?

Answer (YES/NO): NO